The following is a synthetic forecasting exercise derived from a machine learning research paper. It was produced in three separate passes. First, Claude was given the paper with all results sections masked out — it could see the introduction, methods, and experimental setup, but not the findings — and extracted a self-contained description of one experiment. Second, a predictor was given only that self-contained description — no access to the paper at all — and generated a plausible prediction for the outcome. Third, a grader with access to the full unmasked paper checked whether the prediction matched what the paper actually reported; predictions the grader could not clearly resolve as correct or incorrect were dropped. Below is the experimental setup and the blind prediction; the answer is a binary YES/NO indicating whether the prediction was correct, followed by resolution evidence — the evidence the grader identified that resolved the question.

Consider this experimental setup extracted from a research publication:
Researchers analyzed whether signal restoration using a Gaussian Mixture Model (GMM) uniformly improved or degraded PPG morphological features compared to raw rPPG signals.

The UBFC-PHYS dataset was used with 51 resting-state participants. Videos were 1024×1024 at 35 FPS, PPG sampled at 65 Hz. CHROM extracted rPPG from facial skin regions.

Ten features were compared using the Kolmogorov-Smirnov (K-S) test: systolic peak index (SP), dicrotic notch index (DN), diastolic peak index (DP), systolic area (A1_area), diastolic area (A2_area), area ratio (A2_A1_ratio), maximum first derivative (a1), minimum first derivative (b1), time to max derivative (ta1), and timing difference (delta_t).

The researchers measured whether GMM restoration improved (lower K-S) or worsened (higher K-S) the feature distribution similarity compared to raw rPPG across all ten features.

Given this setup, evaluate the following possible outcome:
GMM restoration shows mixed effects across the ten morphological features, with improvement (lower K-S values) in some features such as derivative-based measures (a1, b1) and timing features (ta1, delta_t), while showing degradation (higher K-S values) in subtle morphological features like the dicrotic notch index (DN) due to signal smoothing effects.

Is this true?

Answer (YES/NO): NO